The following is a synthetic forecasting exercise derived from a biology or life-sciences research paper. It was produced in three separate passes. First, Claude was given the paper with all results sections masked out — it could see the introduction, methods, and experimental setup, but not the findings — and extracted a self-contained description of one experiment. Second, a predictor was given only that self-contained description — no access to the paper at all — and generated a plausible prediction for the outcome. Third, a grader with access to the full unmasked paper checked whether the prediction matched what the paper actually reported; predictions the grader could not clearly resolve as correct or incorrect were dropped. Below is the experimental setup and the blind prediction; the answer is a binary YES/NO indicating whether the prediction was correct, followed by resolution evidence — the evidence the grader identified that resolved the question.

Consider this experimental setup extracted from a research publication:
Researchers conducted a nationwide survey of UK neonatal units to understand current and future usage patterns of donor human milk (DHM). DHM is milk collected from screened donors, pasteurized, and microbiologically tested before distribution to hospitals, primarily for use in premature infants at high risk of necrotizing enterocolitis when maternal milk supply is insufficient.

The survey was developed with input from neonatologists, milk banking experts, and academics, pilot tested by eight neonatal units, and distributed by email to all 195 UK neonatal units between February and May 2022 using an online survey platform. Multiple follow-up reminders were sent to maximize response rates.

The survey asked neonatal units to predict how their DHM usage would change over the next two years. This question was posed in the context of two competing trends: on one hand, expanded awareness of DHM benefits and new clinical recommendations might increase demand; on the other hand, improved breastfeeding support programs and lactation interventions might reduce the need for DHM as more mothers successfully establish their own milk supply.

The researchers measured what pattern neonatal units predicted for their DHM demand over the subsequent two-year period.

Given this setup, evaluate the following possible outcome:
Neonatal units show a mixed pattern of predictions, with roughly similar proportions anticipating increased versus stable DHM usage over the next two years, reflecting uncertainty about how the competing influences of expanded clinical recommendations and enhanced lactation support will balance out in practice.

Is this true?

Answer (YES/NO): YES